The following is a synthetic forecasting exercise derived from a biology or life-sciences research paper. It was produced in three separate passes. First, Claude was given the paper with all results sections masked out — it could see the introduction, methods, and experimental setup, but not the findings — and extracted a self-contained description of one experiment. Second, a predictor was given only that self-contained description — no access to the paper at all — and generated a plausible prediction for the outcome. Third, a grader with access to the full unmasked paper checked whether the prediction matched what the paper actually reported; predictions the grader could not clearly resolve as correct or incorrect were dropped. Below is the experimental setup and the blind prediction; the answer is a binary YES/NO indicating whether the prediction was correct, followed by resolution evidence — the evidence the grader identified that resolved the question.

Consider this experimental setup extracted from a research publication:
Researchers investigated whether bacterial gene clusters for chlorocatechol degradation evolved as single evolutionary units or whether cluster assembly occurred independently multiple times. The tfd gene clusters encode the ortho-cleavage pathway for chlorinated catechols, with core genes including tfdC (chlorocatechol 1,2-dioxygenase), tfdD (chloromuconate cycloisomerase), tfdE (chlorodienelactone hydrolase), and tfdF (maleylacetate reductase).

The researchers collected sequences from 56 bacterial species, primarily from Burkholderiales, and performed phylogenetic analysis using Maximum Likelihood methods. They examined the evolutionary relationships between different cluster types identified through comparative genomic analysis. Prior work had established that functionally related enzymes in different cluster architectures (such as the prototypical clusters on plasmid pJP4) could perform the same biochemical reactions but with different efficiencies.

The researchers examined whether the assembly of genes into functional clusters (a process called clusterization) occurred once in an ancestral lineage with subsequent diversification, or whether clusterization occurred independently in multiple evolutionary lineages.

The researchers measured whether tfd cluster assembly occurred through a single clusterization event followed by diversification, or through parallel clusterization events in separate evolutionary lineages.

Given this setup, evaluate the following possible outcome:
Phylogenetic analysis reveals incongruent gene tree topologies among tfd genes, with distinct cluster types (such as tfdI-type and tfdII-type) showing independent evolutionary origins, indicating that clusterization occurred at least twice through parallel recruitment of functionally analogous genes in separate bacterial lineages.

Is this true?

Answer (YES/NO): YES